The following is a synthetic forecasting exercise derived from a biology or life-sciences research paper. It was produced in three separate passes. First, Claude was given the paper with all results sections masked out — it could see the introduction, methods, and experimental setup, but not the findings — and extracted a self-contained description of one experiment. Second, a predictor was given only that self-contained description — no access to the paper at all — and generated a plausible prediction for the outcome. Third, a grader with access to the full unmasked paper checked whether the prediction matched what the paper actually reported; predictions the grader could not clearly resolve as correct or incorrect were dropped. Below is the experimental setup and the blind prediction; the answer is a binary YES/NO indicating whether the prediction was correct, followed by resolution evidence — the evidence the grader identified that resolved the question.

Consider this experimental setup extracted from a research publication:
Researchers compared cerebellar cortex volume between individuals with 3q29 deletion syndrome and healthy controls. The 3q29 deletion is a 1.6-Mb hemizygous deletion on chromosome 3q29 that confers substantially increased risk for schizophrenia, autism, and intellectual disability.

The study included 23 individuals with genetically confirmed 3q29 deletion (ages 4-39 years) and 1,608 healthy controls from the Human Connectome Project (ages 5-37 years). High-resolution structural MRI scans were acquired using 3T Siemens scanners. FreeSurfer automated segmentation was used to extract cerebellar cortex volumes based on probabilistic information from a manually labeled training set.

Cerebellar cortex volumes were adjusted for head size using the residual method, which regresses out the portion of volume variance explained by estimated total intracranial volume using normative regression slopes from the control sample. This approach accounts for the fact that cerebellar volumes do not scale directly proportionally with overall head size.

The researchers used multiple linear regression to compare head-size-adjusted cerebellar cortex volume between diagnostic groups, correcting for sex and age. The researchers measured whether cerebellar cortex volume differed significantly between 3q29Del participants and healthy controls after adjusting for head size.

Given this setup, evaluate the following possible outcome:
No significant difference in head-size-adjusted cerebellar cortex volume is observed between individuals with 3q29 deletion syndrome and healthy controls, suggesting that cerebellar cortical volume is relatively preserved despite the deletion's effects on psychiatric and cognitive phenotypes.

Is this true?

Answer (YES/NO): NO